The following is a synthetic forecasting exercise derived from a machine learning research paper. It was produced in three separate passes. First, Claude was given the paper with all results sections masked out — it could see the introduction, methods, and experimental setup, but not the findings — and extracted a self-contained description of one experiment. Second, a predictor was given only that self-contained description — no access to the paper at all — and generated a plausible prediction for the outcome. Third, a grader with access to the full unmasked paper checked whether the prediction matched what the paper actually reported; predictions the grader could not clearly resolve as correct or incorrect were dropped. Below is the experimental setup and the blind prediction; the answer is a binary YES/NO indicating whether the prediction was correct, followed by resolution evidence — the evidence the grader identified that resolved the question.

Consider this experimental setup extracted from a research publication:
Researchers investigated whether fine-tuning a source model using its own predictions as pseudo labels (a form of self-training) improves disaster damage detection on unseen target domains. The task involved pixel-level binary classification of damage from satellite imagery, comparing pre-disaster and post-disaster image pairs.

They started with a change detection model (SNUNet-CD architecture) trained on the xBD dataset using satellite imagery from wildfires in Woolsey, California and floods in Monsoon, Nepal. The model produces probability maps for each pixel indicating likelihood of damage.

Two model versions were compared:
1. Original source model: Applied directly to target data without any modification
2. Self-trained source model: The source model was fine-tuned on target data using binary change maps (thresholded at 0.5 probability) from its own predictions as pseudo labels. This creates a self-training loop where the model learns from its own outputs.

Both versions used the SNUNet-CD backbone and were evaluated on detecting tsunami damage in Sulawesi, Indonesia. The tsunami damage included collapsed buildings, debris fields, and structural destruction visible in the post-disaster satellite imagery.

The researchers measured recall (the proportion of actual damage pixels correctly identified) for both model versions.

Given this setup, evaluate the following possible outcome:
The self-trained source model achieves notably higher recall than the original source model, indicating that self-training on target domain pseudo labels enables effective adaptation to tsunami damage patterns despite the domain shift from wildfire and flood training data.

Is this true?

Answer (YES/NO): NO